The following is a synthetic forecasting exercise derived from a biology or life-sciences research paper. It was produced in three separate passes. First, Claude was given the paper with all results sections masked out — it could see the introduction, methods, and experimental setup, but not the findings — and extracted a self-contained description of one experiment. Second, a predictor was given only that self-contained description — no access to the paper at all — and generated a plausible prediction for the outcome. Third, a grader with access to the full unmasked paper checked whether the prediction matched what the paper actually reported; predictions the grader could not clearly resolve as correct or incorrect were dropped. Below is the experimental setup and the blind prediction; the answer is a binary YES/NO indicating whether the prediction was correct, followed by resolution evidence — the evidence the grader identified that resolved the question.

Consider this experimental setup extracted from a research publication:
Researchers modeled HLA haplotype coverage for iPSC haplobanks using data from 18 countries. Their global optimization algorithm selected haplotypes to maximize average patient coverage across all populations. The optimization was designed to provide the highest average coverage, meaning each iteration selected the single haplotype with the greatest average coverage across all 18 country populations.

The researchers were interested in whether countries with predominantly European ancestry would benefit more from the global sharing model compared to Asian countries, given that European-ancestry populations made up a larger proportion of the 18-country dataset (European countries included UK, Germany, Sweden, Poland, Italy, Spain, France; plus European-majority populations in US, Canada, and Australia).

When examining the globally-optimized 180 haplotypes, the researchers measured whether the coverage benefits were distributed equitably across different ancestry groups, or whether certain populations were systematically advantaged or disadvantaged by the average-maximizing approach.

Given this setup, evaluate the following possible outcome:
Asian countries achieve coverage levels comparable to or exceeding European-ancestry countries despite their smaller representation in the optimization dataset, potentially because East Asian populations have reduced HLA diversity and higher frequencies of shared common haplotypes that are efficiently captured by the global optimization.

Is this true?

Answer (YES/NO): NO